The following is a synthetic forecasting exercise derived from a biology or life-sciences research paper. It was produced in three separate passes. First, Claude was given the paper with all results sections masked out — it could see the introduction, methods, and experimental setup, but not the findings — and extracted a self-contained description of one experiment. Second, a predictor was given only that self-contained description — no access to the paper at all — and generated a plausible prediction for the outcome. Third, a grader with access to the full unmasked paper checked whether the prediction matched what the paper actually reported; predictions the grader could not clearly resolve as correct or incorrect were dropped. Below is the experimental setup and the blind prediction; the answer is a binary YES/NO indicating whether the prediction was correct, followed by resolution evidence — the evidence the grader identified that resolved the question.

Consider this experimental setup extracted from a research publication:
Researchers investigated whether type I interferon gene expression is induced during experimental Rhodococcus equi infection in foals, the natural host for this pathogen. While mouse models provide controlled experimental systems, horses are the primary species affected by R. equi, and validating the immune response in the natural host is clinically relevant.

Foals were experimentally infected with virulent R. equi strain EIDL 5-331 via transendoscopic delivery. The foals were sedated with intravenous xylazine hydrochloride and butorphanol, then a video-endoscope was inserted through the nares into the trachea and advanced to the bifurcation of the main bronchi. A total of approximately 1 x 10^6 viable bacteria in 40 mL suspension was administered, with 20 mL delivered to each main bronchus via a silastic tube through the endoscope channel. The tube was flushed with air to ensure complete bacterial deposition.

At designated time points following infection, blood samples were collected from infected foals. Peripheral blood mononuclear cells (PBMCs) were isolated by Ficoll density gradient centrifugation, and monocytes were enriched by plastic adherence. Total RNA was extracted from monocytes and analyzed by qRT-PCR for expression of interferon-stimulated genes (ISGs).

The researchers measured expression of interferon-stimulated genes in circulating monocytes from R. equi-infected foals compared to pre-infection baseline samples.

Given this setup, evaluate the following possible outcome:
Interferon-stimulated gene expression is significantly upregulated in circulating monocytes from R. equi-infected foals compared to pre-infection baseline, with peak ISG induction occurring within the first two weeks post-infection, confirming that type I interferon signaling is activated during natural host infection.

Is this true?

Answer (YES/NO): NO